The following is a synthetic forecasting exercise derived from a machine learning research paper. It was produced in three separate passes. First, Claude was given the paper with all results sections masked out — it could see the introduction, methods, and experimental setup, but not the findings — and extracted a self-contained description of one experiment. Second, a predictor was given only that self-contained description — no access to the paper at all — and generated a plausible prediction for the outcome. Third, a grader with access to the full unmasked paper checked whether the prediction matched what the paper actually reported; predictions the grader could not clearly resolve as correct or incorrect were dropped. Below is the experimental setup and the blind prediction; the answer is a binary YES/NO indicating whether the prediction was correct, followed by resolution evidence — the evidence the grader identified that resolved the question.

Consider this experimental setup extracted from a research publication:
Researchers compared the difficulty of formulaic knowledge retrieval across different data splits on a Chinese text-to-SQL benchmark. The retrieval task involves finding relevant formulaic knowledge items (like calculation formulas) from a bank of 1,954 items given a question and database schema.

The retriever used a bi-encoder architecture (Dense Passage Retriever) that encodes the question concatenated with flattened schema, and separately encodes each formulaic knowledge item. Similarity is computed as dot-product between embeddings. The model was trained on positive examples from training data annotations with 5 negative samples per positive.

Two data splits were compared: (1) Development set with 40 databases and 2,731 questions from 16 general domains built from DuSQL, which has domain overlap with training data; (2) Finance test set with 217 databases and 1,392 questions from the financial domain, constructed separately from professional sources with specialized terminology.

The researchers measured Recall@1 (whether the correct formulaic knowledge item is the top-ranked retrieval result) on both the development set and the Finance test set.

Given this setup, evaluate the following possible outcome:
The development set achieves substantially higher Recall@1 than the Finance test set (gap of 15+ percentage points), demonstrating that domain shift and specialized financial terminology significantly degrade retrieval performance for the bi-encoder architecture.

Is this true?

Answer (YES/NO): YES